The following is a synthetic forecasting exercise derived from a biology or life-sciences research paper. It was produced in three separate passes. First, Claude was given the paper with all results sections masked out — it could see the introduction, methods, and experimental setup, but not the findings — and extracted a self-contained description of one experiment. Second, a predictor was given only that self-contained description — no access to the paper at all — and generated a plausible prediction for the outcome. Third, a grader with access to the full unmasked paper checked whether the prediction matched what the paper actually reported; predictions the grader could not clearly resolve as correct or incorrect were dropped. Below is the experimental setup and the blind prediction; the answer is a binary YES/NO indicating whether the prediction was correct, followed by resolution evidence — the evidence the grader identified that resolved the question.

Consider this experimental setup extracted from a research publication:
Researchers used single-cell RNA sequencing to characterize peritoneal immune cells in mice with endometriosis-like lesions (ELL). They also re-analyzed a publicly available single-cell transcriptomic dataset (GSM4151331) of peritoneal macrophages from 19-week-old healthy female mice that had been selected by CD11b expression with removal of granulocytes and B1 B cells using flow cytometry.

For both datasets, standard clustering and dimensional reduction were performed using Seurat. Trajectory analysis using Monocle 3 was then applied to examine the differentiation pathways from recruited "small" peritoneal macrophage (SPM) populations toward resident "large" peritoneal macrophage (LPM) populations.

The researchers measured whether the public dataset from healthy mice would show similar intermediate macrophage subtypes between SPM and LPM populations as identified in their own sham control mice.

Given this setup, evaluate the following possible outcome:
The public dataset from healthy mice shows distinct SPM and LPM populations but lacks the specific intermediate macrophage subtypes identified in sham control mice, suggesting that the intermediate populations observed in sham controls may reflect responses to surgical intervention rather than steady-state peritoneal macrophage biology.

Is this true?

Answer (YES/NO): NO